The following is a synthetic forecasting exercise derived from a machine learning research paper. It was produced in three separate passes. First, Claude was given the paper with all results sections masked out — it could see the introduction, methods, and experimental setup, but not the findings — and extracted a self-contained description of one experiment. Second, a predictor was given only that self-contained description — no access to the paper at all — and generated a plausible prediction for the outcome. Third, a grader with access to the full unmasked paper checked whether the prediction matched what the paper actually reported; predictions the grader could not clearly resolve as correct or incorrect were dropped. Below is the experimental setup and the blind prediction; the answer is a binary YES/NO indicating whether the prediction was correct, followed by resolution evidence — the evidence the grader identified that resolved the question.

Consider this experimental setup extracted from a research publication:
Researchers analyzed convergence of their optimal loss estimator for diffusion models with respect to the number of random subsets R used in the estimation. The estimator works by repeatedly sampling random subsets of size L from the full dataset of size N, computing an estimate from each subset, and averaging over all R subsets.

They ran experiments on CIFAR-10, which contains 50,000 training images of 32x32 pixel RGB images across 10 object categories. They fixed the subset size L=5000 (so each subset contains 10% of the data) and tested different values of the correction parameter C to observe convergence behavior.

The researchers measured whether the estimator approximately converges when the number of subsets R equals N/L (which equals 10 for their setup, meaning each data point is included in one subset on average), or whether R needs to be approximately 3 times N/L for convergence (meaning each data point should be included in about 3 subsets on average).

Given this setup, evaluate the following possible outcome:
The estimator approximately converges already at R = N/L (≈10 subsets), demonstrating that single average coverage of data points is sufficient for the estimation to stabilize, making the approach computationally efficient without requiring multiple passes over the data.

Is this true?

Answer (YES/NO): NO